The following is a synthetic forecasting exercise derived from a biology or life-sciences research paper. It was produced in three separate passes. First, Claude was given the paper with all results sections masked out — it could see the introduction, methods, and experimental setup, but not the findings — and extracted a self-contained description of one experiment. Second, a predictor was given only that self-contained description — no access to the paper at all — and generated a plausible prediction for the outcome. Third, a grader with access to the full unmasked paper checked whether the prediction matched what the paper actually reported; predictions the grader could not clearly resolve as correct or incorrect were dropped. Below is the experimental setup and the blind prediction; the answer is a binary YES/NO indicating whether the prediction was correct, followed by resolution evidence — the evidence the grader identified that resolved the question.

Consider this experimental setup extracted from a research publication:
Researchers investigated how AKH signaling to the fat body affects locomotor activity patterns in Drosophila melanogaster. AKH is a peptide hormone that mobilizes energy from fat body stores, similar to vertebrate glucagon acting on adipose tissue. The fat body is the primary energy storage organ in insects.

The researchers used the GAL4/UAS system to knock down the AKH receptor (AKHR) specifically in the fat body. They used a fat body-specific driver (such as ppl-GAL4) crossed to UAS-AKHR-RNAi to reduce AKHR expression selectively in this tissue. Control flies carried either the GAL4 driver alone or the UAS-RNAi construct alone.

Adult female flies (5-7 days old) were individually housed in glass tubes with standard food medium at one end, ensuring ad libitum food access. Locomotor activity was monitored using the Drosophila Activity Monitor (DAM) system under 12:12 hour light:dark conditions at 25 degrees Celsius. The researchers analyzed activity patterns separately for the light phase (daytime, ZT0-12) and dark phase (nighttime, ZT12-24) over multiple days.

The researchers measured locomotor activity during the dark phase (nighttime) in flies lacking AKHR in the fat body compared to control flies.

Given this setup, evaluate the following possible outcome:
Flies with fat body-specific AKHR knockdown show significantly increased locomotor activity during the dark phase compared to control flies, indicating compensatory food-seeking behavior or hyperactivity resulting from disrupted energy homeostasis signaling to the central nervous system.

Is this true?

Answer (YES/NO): YES